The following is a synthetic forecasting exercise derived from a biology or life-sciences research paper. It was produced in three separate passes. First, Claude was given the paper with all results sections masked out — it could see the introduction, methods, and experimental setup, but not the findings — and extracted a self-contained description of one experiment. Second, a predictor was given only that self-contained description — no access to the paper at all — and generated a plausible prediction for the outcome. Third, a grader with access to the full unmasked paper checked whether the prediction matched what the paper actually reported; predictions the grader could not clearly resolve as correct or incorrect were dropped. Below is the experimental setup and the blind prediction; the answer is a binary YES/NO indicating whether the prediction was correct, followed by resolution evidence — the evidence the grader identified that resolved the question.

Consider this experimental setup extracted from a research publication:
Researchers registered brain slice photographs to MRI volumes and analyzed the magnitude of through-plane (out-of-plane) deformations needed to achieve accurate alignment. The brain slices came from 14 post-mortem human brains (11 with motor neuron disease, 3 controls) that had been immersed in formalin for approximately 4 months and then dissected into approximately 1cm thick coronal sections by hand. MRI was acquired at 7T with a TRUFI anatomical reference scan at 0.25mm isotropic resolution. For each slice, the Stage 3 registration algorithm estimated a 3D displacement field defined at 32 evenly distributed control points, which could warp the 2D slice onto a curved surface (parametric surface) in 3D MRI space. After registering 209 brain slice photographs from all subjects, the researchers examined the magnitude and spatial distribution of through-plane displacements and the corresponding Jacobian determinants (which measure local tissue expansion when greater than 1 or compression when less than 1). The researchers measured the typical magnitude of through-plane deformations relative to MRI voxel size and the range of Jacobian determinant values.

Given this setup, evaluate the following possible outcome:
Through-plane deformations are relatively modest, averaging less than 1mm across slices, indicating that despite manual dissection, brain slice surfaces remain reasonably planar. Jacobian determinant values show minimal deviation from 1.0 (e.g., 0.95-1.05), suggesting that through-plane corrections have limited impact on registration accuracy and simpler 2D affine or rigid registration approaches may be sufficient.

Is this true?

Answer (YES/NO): NO